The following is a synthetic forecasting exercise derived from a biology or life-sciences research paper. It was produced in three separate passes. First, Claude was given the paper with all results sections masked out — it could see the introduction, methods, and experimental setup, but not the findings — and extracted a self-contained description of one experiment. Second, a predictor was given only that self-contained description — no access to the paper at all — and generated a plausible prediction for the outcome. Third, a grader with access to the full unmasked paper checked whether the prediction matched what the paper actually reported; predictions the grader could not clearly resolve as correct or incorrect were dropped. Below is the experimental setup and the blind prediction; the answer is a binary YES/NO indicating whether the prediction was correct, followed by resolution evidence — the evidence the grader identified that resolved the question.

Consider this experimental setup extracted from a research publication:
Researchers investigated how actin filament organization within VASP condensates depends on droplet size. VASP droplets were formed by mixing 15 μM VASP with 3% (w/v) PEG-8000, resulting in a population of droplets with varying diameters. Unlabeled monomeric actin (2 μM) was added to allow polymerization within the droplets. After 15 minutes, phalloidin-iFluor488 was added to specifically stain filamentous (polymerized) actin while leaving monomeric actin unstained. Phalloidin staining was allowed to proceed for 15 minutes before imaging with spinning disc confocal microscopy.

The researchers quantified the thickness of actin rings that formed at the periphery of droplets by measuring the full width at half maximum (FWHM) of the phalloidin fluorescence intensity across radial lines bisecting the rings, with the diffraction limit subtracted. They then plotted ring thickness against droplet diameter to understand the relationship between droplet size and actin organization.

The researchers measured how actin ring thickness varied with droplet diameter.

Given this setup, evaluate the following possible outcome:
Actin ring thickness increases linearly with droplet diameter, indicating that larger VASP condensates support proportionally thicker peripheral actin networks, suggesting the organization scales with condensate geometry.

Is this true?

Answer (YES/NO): NO